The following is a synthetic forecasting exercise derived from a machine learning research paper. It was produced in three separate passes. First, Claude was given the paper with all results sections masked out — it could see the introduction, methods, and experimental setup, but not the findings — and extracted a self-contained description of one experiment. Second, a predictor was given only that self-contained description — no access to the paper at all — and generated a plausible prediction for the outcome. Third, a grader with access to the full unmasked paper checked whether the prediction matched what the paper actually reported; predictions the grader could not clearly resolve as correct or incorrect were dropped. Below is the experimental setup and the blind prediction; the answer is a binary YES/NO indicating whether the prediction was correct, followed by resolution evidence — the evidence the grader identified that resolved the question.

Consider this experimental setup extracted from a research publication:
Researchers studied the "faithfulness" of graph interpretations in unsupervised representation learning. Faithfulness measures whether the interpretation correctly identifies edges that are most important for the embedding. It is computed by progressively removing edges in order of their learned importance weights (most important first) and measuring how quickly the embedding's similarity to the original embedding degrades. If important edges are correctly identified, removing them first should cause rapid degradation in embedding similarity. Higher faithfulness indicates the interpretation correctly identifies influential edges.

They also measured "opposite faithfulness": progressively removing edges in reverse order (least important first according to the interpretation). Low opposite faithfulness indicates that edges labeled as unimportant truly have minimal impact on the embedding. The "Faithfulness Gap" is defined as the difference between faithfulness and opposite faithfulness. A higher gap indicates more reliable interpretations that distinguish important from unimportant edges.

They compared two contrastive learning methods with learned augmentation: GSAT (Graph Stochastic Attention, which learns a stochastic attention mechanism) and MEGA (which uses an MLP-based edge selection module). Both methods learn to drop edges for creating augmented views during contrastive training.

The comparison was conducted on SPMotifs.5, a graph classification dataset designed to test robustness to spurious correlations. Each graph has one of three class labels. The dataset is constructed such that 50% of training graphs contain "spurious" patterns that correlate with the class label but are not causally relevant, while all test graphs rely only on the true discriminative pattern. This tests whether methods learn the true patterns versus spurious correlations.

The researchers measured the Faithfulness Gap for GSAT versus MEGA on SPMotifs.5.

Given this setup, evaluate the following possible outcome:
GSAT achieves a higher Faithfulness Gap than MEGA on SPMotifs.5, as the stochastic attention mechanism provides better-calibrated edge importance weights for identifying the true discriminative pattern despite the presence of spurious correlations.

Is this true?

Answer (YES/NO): NO